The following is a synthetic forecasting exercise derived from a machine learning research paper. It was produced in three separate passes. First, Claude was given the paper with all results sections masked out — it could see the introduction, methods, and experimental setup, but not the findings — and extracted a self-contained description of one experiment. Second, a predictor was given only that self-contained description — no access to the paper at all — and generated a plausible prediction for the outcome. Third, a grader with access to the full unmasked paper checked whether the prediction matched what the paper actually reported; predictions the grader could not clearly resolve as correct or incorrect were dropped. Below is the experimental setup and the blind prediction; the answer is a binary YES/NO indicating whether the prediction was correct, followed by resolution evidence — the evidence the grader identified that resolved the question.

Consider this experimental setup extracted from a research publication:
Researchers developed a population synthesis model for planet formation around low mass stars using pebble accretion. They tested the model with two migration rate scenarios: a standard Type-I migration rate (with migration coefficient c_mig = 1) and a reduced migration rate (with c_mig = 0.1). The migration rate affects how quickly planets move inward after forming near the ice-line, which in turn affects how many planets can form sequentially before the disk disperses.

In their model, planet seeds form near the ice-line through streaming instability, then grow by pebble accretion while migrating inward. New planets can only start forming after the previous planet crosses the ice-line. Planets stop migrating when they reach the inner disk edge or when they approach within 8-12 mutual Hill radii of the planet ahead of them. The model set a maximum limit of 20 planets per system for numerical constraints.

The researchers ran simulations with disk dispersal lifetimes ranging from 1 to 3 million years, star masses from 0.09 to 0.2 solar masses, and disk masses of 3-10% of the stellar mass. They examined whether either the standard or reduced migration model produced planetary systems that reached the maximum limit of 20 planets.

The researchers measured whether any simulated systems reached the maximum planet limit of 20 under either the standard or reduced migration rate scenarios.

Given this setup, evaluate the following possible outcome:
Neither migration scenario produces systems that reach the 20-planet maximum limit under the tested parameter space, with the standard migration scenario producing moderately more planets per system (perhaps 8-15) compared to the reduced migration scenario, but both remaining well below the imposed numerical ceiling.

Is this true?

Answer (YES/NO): NO